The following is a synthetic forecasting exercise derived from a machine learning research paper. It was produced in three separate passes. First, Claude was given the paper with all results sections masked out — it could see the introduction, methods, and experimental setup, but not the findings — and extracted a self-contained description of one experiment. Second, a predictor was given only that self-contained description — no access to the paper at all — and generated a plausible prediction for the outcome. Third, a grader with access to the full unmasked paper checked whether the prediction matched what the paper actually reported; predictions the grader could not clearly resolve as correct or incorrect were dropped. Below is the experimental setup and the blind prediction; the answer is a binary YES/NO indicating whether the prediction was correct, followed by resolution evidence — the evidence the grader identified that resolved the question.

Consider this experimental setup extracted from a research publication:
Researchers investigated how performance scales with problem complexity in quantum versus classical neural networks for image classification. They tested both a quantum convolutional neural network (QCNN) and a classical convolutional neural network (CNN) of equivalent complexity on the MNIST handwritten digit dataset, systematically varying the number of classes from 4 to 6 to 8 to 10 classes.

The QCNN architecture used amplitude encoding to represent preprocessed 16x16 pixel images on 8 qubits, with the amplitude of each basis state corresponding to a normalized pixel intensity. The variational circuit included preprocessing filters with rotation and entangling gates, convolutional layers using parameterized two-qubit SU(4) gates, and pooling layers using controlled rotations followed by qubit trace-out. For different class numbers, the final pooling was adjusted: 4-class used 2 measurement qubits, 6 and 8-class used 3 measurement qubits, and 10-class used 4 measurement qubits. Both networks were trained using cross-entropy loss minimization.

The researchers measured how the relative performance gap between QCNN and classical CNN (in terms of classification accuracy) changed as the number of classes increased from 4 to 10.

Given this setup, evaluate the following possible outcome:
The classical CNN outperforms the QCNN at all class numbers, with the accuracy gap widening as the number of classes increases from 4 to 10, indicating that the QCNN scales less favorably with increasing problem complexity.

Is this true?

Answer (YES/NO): NO